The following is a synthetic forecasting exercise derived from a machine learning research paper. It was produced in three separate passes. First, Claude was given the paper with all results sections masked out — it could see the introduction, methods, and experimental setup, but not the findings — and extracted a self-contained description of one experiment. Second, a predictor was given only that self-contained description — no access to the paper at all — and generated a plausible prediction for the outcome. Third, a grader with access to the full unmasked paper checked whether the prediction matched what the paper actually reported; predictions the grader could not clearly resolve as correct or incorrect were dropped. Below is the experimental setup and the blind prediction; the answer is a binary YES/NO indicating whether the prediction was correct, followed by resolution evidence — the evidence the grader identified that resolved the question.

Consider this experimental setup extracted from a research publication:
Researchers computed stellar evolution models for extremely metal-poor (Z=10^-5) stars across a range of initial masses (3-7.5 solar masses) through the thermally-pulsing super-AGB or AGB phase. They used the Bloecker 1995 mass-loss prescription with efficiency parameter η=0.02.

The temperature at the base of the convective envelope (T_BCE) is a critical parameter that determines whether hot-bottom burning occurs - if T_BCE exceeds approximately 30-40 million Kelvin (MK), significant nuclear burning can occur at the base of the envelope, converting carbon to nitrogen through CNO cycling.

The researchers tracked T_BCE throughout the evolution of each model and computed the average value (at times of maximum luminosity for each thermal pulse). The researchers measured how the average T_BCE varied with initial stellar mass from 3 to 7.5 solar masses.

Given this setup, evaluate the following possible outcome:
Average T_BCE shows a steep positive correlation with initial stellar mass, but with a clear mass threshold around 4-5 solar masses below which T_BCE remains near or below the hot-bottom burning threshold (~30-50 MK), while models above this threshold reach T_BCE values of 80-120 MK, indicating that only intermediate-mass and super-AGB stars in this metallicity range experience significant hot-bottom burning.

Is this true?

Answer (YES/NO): NO